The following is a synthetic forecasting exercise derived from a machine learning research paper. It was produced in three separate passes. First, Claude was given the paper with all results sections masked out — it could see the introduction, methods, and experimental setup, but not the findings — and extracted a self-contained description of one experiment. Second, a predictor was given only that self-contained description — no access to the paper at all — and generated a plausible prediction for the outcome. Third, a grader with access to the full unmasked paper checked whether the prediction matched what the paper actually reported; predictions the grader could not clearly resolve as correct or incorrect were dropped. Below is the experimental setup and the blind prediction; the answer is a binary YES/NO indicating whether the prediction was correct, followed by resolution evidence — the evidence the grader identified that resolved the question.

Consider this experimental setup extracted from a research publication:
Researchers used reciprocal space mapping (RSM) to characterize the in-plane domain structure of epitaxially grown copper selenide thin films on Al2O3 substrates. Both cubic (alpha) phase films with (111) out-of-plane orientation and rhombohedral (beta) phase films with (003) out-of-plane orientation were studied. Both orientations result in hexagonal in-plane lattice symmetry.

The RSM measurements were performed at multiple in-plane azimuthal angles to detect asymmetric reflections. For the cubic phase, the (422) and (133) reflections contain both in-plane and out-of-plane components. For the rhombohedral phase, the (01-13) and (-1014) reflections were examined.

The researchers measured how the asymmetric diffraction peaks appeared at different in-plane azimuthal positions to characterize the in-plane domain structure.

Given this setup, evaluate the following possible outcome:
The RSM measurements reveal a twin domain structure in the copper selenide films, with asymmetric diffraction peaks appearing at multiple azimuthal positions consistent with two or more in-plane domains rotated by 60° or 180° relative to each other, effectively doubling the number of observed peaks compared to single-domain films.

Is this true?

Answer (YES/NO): YES